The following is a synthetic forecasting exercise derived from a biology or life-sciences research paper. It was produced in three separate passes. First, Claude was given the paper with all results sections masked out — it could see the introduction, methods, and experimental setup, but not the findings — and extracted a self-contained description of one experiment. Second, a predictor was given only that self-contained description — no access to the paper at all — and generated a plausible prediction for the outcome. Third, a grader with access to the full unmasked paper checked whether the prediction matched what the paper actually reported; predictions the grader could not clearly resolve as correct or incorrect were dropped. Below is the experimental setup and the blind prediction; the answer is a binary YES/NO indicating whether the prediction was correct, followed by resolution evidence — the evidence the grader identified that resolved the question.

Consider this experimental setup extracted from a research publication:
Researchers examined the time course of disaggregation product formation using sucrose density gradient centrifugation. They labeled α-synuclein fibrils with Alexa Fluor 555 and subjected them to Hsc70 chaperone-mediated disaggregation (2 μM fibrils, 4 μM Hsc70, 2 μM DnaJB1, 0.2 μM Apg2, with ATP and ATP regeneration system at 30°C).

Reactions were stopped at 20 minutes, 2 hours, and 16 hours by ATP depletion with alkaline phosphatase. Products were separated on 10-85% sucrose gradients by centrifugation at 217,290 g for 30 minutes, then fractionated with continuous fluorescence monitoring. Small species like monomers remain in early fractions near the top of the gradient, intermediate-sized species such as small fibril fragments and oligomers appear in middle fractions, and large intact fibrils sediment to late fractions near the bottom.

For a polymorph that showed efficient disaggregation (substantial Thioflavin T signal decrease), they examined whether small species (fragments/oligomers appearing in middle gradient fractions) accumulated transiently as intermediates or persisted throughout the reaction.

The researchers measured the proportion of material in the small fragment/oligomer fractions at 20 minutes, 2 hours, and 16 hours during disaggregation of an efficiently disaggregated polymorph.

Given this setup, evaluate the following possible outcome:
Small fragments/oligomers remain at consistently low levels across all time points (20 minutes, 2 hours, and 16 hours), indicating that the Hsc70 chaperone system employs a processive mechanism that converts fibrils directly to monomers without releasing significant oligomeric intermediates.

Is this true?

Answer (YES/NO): NO